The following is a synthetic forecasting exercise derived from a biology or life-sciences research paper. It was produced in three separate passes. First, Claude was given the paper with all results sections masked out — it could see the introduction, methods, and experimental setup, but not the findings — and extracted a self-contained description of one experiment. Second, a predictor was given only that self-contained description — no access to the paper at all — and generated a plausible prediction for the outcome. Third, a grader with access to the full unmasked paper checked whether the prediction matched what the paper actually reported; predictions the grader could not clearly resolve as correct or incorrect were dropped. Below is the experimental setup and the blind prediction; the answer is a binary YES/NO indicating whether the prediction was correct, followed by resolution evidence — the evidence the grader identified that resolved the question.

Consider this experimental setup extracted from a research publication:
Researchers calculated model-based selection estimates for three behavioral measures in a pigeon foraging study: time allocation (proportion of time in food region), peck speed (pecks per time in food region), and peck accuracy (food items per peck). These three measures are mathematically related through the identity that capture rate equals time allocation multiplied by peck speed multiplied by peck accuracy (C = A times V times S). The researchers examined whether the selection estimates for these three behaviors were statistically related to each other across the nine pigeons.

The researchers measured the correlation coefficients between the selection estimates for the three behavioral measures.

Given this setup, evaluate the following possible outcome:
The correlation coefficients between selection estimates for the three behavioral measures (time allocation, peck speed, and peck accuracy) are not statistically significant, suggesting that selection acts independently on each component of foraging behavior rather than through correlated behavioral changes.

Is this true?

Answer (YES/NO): NO